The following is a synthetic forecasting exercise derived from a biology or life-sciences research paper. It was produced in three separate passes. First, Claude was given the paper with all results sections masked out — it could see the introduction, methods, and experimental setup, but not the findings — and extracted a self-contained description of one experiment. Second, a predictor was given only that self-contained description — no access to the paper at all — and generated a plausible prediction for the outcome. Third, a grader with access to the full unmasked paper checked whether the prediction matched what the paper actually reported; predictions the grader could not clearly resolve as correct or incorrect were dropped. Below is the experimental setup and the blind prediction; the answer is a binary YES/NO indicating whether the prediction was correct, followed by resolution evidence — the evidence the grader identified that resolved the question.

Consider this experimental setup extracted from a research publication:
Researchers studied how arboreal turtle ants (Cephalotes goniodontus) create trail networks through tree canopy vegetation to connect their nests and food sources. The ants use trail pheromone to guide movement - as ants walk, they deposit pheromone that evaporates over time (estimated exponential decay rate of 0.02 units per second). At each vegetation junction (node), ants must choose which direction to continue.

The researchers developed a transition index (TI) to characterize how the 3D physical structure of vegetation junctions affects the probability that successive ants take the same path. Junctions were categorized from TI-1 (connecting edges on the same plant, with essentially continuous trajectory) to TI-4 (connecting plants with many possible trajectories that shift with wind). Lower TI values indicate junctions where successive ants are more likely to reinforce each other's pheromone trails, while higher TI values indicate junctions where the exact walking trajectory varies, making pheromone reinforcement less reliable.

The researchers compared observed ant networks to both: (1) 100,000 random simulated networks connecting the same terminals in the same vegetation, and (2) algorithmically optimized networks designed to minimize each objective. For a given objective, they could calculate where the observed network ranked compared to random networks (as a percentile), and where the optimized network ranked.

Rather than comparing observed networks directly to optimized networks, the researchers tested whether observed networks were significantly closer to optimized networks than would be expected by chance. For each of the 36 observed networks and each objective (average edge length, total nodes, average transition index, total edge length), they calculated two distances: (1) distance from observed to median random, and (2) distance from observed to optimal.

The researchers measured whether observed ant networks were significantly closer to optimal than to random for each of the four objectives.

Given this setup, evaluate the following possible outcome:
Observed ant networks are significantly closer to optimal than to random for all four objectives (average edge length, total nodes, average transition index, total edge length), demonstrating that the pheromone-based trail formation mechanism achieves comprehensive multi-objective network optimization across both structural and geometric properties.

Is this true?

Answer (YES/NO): NO